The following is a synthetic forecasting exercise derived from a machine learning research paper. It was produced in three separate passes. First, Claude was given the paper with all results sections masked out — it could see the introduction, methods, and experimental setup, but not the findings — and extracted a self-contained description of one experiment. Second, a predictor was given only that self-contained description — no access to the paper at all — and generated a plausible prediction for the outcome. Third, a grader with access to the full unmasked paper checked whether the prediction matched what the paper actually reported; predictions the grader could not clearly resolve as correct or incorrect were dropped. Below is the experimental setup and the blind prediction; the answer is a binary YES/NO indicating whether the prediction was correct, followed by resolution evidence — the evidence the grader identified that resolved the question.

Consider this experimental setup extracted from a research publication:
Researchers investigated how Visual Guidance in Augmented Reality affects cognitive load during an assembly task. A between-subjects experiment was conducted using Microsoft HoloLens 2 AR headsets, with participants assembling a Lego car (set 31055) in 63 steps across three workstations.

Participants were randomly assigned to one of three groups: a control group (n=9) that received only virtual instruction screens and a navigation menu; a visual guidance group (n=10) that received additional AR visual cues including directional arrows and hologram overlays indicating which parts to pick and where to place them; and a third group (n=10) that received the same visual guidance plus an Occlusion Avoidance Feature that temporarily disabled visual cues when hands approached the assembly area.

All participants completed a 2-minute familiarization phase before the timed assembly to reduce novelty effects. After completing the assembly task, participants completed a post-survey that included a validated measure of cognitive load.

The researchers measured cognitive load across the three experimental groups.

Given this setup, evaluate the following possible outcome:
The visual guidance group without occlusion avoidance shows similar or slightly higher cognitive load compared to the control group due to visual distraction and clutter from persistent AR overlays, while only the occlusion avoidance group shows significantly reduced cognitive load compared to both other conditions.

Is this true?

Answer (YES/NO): NO